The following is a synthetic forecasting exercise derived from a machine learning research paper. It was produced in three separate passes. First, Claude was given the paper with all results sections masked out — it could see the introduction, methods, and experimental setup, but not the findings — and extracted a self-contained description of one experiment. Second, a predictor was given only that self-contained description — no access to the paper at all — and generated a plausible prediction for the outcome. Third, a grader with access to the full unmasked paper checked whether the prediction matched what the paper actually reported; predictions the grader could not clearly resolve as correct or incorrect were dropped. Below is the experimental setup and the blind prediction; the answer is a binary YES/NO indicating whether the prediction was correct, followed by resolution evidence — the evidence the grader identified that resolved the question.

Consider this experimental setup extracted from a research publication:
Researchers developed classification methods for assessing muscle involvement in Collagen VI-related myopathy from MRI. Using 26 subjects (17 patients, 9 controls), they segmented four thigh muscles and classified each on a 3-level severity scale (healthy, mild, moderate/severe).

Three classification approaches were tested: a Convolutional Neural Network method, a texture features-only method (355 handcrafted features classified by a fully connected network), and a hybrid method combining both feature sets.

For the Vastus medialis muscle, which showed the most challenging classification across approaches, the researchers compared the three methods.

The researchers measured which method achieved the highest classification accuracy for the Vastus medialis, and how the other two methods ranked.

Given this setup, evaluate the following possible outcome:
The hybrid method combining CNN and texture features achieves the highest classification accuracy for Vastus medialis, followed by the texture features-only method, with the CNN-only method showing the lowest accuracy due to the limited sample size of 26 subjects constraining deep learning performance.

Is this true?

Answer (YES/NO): YES